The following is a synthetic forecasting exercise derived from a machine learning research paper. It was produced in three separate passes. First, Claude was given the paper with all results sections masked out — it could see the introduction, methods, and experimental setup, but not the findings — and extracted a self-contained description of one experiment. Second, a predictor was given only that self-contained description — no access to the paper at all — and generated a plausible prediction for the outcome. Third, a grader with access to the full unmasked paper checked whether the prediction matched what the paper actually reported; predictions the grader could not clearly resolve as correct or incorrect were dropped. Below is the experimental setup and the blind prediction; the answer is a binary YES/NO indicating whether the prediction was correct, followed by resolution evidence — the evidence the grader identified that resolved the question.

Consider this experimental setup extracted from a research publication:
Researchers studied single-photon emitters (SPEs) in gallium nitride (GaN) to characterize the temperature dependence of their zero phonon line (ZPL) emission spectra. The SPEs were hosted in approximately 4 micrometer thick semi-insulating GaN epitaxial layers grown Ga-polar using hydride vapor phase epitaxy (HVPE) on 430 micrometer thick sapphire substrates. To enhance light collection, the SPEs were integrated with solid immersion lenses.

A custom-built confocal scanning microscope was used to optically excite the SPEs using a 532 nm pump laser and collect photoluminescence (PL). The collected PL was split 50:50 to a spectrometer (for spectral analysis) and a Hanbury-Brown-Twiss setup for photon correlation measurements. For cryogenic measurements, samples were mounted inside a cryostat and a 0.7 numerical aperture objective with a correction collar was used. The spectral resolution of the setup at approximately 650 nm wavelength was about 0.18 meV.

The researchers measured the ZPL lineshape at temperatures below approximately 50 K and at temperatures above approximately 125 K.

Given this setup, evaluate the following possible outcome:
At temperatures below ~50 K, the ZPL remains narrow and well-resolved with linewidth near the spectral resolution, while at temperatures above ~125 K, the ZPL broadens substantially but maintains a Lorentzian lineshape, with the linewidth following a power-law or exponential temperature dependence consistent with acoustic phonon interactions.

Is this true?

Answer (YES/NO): NO